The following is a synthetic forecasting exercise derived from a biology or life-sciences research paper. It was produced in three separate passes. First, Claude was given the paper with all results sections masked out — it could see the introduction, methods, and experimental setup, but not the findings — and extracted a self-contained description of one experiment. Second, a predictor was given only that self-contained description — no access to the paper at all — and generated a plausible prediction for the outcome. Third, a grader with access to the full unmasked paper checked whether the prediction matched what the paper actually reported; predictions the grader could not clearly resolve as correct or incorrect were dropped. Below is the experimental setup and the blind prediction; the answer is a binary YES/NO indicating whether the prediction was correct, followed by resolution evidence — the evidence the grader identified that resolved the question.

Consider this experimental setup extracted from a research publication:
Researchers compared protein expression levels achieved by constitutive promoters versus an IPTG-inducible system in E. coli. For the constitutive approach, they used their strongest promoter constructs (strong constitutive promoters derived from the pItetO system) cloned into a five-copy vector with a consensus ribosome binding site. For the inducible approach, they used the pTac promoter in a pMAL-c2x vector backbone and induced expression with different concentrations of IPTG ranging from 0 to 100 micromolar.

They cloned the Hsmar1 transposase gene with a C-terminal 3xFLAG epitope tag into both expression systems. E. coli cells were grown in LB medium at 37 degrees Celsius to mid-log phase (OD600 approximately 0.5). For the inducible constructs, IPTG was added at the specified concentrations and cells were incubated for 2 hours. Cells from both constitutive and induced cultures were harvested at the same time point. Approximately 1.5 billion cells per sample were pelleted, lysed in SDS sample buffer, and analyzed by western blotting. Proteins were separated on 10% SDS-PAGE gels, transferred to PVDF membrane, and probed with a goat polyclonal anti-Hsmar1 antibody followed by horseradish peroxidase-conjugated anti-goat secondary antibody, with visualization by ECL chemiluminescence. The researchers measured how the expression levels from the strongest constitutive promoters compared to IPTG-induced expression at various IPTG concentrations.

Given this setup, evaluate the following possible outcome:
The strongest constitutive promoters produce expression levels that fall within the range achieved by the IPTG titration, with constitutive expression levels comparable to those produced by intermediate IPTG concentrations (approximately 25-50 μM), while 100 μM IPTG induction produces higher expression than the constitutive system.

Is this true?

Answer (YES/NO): NO